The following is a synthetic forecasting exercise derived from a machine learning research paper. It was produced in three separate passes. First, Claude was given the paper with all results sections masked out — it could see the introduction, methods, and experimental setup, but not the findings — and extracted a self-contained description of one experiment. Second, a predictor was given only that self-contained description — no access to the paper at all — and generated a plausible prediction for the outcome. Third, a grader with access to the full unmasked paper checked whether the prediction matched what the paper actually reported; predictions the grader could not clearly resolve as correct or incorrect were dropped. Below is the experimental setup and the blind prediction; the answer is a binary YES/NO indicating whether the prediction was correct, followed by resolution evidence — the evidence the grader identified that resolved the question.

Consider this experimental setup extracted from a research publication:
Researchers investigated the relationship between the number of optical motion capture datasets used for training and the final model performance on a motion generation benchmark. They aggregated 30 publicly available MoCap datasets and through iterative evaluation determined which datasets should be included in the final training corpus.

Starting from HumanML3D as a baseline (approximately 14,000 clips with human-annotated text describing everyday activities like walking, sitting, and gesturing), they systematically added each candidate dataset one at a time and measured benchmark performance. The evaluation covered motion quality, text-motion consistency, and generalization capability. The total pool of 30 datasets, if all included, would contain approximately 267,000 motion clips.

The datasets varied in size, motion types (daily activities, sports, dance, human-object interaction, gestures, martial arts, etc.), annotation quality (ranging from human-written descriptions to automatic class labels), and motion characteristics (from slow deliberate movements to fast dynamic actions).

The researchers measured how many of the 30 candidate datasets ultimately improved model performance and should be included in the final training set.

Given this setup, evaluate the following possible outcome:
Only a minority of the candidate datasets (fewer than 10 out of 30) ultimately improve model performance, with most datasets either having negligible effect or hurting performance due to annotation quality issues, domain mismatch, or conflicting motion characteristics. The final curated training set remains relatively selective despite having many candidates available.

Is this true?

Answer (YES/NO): NO